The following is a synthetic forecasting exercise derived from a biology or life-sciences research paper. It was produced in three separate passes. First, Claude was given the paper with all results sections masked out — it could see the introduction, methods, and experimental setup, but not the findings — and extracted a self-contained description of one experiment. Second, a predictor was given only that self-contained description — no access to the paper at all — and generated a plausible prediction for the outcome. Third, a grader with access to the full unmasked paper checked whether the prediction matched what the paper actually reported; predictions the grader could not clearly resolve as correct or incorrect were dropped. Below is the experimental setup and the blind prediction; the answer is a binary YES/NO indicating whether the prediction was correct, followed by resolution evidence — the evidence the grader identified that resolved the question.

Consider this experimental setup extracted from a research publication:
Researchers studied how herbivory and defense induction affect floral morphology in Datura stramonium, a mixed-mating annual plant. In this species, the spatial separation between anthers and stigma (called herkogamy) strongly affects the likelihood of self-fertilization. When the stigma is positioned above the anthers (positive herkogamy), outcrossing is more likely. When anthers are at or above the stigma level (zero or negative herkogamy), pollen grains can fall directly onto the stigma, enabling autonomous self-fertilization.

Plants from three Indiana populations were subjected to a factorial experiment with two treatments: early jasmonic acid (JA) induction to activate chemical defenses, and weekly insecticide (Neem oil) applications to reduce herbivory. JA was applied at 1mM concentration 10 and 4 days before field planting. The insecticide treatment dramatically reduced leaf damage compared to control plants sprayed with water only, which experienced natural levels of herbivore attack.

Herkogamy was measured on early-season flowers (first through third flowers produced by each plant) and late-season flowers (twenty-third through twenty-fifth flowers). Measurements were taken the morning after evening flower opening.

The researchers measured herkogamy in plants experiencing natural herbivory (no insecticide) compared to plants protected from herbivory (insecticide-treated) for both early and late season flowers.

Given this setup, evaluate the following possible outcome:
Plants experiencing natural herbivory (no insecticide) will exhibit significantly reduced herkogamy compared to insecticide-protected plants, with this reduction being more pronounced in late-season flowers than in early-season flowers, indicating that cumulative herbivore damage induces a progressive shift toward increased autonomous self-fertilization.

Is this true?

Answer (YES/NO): NO